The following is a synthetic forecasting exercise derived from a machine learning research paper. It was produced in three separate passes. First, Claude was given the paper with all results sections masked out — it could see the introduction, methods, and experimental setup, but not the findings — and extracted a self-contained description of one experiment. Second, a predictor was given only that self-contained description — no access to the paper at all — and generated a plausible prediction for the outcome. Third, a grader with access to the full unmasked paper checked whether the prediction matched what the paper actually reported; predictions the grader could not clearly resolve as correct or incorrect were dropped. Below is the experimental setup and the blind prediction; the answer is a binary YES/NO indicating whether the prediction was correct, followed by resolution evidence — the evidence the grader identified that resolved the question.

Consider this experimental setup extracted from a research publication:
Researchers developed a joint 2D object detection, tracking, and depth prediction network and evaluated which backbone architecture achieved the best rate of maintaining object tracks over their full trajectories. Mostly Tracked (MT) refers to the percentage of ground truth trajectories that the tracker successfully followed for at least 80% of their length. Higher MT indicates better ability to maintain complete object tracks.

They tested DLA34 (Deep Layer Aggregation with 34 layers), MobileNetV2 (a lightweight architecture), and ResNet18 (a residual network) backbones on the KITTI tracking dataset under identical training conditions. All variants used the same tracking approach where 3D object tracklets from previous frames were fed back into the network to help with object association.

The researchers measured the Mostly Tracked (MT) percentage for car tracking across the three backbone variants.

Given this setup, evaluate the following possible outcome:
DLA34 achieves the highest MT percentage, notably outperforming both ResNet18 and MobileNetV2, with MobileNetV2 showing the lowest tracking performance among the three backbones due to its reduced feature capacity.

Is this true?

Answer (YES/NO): NO